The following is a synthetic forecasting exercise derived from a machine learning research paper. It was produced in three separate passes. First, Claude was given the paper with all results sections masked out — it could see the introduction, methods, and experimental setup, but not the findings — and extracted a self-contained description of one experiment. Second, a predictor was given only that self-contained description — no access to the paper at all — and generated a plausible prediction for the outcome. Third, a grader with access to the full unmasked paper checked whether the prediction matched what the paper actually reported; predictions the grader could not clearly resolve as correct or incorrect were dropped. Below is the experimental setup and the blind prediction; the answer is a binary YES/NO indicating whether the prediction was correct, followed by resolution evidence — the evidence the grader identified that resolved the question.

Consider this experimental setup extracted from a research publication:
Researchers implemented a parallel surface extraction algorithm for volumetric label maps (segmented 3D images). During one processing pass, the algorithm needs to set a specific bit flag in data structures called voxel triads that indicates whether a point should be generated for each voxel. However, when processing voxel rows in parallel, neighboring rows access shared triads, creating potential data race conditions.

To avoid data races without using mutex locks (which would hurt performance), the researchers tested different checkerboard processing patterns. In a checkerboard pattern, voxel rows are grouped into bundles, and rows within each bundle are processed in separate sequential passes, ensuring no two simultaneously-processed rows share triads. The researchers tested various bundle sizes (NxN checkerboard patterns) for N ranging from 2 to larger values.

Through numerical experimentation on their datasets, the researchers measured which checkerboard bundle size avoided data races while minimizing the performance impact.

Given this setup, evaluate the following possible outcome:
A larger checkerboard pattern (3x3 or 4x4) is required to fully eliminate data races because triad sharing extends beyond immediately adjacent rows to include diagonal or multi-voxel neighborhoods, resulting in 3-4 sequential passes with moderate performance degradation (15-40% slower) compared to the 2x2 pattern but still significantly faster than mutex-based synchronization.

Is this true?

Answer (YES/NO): NO